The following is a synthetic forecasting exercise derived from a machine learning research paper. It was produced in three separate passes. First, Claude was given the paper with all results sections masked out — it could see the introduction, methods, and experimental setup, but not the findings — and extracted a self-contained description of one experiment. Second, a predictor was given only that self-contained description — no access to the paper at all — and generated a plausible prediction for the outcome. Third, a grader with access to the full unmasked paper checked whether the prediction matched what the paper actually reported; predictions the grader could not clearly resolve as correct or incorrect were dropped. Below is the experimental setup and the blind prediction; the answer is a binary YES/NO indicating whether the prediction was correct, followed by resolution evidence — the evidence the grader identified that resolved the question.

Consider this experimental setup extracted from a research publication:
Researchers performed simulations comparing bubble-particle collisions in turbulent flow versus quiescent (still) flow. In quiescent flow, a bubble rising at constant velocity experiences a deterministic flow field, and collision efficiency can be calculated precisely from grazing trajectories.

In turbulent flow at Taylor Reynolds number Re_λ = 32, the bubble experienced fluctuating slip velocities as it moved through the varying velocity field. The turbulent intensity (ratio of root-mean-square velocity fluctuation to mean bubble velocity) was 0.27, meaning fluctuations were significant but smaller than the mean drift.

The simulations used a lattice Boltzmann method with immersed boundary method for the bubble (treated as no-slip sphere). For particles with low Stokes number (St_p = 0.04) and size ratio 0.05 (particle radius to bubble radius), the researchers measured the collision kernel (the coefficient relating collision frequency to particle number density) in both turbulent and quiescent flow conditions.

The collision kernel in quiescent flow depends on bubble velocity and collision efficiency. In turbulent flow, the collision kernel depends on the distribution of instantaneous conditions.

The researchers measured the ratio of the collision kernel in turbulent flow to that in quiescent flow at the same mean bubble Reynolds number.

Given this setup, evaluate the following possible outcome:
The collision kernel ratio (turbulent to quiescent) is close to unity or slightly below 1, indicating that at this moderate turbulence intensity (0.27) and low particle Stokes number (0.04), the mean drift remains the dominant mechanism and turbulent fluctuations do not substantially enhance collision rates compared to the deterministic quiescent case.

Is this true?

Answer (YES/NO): NO